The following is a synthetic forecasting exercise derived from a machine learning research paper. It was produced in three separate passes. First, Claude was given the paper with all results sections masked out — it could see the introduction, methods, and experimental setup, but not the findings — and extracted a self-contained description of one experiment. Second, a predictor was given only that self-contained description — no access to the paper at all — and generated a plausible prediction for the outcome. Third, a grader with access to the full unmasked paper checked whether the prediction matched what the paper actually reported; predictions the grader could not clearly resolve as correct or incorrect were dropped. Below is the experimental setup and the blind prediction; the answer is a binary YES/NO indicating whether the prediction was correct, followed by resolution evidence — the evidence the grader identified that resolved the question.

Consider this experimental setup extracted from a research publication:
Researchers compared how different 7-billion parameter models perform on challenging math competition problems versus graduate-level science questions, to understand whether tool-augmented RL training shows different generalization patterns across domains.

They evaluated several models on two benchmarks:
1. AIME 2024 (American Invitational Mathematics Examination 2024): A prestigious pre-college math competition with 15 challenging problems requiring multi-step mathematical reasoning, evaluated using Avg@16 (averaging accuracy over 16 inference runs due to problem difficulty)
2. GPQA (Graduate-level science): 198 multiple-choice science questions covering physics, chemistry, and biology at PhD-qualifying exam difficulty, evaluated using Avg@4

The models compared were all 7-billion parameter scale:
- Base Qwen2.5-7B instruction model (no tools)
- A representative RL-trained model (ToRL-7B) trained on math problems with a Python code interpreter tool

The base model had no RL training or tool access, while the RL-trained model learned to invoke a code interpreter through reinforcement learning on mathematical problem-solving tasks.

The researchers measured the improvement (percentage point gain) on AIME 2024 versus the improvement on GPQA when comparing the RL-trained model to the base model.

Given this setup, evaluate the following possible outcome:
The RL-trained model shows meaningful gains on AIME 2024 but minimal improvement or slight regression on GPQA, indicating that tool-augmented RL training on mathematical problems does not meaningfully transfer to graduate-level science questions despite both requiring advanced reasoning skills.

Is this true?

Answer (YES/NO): NO